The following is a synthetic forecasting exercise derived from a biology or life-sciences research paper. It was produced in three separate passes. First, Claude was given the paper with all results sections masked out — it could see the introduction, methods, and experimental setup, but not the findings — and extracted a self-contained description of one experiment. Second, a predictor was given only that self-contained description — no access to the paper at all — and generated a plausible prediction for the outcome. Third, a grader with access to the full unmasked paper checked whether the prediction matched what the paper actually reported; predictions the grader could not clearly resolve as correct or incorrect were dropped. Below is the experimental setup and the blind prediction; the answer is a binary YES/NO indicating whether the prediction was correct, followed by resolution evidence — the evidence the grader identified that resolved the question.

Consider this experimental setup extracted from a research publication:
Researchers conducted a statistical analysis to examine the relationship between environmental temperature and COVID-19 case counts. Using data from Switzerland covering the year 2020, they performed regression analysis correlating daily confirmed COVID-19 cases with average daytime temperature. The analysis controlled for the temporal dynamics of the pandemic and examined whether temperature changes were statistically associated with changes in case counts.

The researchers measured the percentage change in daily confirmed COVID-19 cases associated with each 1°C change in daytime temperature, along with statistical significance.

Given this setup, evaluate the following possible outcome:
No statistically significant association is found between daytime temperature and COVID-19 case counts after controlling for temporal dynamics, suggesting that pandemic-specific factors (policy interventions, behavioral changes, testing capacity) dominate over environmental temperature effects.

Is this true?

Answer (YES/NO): NO